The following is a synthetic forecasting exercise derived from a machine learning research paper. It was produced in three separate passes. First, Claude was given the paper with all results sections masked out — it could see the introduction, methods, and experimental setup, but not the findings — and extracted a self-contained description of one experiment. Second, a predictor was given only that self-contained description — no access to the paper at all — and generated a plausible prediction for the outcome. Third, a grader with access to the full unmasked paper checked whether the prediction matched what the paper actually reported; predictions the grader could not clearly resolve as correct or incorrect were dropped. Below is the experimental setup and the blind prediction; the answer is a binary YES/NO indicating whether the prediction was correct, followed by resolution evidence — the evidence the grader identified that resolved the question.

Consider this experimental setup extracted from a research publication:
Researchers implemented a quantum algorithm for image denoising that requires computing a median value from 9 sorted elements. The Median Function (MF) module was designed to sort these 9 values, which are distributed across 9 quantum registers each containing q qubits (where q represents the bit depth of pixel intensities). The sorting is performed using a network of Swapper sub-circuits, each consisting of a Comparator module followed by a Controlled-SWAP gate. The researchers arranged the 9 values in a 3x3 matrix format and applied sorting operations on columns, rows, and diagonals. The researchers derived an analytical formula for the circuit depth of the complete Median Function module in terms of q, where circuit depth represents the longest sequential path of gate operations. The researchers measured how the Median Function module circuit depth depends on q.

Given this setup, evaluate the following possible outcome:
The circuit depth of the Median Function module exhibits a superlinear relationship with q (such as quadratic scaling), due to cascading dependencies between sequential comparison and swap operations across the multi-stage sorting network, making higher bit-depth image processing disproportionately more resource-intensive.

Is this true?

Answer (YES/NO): NO